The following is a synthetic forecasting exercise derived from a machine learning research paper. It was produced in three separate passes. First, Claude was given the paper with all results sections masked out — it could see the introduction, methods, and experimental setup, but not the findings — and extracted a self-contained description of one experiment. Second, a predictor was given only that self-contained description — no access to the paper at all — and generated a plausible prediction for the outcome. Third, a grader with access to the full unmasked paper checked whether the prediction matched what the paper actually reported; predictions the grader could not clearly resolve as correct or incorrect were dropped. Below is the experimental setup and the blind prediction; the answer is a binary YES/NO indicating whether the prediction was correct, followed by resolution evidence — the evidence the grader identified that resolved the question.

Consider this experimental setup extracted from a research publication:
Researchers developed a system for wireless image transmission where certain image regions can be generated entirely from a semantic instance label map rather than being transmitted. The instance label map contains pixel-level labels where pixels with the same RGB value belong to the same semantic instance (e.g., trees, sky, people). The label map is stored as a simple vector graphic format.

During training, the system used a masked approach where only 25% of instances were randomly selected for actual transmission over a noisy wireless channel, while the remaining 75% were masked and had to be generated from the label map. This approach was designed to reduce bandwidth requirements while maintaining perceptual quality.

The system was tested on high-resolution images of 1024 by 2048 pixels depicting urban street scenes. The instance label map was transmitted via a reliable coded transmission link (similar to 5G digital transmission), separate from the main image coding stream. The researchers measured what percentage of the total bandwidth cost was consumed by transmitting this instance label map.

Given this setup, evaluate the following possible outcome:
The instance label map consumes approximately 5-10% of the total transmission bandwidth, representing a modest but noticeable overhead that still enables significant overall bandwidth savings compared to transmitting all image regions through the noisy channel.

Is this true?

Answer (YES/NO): NO